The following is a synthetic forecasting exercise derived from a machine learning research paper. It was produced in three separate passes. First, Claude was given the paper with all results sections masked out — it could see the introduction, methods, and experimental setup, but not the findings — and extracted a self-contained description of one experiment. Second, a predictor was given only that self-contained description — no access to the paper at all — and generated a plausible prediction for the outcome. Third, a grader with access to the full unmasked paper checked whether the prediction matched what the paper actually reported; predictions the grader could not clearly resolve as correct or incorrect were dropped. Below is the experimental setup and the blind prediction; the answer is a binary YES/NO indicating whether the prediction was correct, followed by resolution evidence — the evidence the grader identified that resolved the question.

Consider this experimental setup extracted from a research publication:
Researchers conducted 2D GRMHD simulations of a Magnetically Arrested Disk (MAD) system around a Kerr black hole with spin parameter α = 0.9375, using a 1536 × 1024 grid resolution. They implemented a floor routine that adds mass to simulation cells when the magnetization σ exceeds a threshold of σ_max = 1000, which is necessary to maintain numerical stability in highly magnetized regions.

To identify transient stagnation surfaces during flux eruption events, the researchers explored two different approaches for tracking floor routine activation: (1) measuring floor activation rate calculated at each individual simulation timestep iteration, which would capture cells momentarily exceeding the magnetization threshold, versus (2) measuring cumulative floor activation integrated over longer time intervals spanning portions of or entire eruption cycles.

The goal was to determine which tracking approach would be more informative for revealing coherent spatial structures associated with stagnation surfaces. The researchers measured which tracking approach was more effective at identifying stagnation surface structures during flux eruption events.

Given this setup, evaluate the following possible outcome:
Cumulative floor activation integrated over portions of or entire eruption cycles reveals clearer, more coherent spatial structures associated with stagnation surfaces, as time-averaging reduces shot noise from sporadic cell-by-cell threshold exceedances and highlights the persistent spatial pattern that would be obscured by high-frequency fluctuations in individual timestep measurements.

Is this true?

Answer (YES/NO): YES